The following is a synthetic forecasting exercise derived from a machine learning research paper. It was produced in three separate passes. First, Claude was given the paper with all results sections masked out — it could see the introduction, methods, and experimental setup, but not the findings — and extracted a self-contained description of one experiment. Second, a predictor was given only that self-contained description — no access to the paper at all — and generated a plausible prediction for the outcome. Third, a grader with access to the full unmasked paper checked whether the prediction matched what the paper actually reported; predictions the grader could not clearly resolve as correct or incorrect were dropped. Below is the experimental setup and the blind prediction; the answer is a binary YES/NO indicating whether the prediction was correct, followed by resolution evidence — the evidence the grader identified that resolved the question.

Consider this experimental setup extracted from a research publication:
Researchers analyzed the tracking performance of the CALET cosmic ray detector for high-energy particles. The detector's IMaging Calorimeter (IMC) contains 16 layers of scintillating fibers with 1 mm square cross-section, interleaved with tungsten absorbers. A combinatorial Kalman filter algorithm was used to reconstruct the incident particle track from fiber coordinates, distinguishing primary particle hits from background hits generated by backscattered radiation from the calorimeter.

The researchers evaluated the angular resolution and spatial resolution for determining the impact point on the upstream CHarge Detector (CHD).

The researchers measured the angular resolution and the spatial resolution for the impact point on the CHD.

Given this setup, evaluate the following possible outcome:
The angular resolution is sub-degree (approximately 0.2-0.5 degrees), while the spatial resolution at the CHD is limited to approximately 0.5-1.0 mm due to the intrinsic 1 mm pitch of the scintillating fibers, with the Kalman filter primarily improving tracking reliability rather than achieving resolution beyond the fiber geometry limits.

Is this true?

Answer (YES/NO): NO